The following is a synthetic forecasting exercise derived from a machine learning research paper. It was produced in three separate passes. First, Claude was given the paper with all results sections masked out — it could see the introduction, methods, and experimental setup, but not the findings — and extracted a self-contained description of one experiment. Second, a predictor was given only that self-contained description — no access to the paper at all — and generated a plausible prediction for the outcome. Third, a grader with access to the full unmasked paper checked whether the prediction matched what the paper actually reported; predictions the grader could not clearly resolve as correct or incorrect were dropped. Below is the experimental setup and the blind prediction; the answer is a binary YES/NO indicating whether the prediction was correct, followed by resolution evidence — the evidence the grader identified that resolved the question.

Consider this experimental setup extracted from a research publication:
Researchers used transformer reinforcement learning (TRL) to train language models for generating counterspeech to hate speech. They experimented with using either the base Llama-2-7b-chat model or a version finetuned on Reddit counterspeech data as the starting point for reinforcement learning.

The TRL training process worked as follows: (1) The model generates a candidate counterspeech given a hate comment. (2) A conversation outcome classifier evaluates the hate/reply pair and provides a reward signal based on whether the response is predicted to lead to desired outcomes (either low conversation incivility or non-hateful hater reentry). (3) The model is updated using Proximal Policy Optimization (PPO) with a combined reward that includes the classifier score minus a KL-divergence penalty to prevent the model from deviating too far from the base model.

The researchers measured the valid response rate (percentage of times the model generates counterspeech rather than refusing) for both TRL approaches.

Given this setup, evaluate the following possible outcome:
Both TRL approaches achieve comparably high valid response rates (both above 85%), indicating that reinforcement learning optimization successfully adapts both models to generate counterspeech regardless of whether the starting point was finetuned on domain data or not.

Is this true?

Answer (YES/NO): YES